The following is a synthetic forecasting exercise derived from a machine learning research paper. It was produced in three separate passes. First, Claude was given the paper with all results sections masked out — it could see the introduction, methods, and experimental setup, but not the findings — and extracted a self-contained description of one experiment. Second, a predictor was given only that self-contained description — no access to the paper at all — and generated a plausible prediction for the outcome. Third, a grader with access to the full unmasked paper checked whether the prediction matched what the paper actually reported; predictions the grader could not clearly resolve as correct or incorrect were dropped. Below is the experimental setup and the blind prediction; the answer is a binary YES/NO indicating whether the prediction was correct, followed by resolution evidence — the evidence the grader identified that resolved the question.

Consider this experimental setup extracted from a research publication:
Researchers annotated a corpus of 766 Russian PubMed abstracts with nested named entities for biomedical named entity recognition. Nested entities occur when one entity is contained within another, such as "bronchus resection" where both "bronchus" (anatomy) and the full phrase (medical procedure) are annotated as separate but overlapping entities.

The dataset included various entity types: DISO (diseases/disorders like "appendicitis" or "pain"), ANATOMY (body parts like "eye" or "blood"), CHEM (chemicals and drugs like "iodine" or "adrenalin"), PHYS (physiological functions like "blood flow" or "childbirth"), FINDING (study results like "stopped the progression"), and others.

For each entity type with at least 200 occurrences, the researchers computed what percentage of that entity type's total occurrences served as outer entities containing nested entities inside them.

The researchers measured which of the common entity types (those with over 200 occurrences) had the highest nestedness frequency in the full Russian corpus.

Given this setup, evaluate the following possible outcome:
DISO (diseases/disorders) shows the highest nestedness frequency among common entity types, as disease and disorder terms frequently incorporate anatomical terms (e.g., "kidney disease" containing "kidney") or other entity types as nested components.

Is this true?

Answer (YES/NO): NO